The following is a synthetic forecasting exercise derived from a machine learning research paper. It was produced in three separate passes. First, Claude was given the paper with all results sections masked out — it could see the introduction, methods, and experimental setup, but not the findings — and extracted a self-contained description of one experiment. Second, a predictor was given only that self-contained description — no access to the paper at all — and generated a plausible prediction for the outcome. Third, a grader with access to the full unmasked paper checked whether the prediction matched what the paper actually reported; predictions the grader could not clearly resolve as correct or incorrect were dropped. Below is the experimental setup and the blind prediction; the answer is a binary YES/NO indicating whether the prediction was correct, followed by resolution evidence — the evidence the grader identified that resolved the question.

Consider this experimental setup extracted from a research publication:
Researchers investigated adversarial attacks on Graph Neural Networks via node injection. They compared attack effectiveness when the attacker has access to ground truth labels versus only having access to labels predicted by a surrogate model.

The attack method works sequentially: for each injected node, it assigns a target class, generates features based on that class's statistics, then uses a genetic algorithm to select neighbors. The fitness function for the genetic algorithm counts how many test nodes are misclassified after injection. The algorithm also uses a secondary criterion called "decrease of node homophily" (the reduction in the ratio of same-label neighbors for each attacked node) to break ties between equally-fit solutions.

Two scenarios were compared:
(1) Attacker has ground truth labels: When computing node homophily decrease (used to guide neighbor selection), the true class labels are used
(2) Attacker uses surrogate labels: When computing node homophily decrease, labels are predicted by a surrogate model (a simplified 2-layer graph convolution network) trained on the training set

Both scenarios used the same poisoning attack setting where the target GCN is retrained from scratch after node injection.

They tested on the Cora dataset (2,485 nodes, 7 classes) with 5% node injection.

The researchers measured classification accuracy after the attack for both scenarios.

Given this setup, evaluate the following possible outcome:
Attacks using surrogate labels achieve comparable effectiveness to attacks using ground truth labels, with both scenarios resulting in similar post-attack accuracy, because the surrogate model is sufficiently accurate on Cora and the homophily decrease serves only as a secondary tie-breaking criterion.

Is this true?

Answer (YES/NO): NO